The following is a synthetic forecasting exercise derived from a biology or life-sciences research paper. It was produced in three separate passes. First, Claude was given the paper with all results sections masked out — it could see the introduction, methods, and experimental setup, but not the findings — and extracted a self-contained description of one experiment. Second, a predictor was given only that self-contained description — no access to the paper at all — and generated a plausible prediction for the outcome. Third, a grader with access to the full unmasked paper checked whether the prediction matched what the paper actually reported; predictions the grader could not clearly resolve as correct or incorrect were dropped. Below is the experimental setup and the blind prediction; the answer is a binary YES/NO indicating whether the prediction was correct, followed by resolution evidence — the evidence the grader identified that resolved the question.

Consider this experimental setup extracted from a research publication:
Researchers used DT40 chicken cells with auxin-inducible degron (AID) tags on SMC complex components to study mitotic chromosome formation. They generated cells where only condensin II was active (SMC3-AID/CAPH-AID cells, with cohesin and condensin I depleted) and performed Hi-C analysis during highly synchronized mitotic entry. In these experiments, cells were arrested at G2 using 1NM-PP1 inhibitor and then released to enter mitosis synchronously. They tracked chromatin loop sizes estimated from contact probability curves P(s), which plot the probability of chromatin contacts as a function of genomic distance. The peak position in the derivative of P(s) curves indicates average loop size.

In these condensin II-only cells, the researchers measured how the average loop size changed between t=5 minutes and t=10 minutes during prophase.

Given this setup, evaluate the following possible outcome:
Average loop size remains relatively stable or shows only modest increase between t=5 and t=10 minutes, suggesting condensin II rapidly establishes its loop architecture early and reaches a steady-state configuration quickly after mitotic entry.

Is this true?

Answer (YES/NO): YES